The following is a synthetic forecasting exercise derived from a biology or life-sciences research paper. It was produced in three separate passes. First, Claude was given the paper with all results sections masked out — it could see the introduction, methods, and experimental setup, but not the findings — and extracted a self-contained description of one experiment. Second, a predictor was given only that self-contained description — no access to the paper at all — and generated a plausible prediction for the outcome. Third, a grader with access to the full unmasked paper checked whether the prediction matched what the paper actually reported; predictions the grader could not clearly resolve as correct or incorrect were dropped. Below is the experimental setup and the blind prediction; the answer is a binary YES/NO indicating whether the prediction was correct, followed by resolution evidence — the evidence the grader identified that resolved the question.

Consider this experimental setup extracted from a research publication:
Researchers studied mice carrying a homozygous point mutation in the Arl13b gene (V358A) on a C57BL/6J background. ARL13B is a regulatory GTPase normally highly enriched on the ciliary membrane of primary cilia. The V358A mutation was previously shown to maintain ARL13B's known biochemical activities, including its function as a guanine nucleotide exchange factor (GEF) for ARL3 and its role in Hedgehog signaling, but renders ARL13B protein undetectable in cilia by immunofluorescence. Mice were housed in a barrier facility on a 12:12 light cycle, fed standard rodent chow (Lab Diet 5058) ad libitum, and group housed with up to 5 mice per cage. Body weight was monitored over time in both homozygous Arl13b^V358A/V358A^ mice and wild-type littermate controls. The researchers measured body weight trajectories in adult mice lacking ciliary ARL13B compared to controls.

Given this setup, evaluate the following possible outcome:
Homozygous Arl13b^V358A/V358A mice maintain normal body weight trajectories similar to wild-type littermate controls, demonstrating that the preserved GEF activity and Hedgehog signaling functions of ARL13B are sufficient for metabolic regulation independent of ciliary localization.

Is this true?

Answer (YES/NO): NO